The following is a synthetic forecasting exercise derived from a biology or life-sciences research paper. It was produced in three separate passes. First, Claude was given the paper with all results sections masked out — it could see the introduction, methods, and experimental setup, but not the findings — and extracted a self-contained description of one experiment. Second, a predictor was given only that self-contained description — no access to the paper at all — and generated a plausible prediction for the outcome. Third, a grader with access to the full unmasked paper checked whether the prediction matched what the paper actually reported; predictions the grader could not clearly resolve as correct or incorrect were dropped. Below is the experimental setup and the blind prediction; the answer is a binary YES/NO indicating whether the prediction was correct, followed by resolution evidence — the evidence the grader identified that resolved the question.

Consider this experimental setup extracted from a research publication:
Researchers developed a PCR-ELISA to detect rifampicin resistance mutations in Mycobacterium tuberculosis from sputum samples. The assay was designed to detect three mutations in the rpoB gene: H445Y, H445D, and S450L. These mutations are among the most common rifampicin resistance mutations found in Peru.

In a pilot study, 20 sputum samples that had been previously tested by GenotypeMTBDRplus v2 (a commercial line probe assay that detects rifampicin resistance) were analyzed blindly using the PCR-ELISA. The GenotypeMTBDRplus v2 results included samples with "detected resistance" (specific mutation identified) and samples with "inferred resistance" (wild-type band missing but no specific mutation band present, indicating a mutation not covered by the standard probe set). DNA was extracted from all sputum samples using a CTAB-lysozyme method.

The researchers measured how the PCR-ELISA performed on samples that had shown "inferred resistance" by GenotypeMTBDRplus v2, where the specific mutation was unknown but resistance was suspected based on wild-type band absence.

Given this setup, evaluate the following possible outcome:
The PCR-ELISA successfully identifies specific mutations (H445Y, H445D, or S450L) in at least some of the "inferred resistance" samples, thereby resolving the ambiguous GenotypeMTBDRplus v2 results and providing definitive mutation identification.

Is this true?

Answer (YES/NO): NO